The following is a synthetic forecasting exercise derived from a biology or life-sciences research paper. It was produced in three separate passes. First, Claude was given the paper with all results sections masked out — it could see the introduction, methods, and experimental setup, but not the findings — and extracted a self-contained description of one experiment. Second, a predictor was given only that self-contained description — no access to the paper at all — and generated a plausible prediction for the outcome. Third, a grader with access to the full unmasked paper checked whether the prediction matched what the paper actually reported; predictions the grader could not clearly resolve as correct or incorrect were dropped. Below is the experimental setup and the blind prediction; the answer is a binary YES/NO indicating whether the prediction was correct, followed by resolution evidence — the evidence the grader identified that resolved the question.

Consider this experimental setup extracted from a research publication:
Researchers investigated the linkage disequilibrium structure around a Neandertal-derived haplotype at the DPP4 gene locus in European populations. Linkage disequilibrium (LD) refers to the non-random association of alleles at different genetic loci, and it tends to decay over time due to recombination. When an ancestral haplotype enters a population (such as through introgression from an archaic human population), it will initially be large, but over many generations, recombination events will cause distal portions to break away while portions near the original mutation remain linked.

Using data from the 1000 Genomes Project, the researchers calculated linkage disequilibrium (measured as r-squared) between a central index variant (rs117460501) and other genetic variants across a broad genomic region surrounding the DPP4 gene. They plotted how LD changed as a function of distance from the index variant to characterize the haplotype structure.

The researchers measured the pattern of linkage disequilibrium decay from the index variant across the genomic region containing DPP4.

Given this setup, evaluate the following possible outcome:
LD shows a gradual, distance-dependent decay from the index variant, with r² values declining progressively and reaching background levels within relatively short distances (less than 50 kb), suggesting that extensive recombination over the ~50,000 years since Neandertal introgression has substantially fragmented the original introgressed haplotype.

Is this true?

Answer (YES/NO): NO